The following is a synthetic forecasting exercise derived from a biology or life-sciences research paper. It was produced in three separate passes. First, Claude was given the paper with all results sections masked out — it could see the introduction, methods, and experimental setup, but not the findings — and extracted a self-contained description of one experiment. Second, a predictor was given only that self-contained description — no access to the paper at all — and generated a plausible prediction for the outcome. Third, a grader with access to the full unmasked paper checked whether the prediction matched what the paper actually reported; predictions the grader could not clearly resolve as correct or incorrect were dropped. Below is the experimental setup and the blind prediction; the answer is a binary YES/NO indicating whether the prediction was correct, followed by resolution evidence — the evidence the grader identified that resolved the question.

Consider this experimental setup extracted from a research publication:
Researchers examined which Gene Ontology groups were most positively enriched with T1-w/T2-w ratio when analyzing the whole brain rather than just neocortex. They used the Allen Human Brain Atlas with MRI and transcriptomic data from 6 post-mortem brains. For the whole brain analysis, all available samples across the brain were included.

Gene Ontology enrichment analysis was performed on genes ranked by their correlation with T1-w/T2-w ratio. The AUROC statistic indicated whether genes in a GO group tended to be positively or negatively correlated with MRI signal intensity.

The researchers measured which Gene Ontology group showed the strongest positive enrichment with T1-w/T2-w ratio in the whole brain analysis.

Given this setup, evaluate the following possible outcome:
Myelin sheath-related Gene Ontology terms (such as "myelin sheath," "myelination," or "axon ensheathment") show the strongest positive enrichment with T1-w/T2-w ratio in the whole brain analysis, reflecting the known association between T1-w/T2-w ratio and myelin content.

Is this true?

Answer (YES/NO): NO